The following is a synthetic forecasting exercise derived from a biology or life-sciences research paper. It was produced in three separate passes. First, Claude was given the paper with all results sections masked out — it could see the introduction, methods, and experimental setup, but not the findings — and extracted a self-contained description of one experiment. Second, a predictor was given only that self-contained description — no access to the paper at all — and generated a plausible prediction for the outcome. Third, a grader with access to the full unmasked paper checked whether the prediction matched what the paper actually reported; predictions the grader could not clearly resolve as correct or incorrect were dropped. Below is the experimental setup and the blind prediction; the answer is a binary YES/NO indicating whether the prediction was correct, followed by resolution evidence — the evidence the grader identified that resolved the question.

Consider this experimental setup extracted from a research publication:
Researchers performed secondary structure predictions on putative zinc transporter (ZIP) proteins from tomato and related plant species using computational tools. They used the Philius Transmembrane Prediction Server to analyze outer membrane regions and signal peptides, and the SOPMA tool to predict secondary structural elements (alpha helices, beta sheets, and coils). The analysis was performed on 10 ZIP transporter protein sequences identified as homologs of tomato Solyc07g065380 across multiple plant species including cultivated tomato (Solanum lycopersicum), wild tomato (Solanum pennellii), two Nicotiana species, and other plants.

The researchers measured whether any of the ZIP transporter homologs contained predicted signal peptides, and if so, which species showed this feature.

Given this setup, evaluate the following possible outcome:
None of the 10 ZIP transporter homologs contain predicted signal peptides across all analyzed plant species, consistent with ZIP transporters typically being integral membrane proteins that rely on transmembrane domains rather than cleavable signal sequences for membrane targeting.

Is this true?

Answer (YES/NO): NO